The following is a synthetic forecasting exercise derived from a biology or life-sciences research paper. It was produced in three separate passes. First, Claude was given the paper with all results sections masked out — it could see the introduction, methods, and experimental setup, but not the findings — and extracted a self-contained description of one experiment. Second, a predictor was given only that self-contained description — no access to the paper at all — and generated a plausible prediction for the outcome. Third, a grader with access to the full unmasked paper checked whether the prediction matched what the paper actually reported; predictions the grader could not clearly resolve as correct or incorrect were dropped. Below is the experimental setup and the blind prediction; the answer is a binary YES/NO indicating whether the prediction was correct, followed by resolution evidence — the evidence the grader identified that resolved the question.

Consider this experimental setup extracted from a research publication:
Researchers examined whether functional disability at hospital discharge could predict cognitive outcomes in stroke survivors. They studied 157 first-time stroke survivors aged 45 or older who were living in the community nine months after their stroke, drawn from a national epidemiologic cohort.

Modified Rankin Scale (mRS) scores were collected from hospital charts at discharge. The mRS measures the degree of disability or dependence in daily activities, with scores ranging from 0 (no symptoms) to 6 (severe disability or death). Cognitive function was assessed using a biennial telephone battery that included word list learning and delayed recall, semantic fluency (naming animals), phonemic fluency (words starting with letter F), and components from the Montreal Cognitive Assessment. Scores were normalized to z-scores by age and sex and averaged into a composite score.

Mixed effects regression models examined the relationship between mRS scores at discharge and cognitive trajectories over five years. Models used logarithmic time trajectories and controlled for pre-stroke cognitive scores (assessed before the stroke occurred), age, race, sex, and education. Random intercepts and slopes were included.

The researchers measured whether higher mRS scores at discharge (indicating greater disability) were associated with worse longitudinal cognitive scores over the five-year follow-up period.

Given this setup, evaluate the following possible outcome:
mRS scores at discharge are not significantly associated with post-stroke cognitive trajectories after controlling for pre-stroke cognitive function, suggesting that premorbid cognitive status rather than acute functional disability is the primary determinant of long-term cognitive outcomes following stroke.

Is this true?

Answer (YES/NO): NO